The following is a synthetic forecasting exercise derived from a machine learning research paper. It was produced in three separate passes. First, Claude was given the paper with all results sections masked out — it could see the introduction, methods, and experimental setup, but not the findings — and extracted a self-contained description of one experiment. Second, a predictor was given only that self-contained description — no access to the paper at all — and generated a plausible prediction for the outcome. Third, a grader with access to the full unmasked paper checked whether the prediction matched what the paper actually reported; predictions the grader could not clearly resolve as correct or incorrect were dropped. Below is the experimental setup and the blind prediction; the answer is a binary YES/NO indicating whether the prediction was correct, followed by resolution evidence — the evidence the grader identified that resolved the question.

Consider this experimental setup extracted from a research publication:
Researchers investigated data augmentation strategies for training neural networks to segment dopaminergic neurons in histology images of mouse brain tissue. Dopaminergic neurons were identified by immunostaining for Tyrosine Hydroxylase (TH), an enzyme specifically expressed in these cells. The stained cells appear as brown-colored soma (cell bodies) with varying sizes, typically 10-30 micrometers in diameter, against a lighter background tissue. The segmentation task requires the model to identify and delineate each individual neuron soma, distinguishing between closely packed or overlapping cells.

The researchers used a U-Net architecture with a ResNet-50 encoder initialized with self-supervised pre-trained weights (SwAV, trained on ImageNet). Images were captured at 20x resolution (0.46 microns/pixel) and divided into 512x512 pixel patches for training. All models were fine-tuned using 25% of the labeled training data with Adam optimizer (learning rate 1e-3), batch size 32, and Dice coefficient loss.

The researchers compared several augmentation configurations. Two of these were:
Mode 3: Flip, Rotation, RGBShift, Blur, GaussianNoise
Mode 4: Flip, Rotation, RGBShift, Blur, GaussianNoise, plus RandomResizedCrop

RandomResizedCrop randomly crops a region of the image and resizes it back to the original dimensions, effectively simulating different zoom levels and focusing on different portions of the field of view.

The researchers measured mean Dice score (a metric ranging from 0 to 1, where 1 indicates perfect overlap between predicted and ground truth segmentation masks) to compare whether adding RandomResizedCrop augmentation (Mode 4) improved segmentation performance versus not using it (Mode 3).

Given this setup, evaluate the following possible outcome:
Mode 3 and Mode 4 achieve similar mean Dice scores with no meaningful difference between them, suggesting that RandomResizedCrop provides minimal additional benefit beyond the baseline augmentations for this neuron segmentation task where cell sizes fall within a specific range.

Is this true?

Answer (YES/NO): NO